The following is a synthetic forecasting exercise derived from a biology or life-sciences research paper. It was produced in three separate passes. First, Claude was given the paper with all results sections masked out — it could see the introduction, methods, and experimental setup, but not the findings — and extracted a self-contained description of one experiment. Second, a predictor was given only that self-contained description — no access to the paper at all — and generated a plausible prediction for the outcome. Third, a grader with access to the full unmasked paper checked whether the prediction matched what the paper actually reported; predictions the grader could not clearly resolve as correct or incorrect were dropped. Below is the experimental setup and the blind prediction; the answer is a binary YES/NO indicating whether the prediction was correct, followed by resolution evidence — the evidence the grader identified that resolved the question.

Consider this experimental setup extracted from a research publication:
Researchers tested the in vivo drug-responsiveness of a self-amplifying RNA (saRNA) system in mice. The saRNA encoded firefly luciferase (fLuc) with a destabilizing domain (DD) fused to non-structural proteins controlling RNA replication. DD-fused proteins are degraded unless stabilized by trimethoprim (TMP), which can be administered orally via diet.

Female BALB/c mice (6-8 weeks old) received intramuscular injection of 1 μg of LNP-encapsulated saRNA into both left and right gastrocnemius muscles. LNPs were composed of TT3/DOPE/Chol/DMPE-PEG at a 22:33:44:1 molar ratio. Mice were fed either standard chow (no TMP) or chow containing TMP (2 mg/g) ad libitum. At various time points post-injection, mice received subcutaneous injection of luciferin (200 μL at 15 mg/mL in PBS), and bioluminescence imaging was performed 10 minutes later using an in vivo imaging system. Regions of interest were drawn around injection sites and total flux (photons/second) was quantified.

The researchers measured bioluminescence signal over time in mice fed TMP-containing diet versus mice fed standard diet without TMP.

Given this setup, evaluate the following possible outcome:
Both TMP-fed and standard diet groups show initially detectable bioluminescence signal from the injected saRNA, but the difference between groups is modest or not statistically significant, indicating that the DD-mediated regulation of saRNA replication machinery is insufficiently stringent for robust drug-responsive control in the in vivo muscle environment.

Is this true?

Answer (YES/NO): NO